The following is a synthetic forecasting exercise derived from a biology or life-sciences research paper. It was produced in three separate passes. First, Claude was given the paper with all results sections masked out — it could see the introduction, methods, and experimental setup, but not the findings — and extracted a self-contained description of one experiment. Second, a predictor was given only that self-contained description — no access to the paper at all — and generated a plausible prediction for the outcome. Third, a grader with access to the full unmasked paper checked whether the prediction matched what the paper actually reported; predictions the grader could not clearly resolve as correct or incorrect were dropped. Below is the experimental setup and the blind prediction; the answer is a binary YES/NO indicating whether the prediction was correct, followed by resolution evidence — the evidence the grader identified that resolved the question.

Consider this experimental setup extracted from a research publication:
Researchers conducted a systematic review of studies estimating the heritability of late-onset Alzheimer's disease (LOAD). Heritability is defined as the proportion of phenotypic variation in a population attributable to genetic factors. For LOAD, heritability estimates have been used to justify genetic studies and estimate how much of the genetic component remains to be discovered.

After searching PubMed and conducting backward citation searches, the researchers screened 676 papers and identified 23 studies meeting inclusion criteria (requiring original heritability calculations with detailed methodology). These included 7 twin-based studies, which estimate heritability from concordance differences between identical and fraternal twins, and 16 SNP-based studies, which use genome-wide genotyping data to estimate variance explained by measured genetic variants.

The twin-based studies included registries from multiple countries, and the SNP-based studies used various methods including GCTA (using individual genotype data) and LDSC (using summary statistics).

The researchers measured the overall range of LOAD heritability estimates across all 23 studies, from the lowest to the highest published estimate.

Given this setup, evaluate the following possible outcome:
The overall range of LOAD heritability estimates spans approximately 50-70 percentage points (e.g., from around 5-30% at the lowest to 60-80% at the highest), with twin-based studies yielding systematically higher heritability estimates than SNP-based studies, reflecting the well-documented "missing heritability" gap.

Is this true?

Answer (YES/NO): NO